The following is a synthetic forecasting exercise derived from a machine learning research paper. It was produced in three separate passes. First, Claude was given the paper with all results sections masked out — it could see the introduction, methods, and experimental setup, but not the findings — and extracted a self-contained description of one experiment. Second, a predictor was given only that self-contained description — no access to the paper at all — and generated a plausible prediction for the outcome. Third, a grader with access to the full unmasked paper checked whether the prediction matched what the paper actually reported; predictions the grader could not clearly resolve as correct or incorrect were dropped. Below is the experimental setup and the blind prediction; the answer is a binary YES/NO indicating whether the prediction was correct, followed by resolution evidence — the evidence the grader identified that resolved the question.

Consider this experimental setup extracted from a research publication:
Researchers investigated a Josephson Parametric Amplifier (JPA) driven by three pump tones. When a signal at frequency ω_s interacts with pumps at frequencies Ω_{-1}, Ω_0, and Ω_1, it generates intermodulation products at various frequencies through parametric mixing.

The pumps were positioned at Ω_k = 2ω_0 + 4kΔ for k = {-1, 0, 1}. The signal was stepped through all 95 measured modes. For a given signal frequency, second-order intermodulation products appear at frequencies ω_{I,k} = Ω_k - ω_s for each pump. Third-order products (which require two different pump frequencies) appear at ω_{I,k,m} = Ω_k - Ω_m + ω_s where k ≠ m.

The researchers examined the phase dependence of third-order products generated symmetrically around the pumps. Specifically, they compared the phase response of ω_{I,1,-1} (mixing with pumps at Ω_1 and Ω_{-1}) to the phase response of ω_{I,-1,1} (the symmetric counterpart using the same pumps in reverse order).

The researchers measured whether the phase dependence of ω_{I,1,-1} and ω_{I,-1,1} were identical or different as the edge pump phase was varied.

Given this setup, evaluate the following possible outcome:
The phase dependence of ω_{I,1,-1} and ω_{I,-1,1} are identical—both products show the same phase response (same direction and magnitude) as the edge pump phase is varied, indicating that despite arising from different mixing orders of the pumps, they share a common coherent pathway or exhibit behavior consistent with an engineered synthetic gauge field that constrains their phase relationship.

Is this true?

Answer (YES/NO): YES